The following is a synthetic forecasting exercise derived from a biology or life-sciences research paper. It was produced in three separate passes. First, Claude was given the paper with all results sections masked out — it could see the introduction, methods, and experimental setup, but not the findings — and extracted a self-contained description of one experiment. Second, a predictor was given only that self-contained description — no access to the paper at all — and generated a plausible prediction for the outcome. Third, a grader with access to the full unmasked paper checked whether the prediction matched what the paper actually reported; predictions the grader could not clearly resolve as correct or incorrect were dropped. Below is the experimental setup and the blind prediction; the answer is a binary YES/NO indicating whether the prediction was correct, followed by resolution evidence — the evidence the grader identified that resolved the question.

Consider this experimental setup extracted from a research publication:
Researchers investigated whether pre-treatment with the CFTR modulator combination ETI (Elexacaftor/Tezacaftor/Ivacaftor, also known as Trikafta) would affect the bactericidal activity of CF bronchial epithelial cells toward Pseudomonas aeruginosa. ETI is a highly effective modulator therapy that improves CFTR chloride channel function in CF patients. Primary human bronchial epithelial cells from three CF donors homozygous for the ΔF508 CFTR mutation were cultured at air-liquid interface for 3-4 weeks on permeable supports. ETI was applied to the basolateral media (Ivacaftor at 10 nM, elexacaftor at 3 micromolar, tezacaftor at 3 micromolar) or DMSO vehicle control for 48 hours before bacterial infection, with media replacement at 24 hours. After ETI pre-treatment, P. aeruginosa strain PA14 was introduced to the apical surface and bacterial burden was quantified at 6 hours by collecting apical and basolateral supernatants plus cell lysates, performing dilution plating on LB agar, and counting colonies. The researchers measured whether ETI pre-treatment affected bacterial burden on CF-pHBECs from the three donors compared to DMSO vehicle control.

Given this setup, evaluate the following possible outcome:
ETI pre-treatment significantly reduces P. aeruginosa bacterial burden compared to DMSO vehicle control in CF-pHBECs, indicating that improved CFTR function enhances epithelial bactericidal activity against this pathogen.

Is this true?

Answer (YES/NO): NO